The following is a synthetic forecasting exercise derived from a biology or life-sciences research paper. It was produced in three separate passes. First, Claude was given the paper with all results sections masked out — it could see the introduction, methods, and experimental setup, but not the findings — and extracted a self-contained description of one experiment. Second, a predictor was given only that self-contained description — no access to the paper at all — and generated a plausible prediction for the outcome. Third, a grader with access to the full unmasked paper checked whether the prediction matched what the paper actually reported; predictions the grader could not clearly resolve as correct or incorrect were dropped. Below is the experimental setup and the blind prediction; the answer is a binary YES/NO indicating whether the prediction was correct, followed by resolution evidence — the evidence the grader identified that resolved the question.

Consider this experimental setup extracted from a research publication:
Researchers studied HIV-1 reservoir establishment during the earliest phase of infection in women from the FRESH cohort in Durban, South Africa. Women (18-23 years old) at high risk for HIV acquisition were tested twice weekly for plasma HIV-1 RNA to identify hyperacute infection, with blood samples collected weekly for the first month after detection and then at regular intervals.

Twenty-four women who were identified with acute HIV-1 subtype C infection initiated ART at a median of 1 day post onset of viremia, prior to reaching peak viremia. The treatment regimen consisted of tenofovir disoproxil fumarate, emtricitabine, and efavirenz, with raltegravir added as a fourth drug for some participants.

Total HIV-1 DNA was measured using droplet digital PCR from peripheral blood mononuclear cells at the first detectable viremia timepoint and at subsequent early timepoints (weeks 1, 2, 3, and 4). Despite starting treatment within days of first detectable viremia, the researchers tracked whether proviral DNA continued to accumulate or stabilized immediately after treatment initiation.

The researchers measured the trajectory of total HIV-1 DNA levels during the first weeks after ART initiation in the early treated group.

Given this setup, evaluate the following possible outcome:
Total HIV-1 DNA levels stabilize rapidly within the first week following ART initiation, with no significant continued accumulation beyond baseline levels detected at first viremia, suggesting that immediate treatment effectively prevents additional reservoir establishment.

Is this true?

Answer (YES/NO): NO